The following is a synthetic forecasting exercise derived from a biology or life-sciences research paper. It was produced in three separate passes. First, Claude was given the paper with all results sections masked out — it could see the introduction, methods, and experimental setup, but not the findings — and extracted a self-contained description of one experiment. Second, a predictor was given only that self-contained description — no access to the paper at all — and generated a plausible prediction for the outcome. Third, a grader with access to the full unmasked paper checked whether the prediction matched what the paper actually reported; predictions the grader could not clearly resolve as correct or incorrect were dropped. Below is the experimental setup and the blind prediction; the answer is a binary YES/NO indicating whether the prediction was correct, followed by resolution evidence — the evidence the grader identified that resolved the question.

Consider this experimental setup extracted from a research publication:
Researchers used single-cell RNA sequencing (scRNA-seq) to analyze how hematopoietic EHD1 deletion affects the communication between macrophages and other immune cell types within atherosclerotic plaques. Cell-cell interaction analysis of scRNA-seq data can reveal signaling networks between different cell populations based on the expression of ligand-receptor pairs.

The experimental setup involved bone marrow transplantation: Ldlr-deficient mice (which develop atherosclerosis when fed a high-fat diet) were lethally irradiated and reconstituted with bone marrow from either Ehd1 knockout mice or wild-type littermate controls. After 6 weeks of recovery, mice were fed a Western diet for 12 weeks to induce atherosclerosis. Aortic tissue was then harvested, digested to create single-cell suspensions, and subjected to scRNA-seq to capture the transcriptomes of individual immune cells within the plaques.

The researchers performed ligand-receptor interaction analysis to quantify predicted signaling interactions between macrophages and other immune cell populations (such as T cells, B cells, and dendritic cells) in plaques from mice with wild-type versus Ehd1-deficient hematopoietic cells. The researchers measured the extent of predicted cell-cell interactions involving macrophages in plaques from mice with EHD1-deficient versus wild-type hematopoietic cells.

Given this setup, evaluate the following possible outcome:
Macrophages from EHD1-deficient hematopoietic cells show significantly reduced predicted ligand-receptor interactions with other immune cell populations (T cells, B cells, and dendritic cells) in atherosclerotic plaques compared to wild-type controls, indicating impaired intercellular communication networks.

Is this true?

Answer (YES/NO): NO